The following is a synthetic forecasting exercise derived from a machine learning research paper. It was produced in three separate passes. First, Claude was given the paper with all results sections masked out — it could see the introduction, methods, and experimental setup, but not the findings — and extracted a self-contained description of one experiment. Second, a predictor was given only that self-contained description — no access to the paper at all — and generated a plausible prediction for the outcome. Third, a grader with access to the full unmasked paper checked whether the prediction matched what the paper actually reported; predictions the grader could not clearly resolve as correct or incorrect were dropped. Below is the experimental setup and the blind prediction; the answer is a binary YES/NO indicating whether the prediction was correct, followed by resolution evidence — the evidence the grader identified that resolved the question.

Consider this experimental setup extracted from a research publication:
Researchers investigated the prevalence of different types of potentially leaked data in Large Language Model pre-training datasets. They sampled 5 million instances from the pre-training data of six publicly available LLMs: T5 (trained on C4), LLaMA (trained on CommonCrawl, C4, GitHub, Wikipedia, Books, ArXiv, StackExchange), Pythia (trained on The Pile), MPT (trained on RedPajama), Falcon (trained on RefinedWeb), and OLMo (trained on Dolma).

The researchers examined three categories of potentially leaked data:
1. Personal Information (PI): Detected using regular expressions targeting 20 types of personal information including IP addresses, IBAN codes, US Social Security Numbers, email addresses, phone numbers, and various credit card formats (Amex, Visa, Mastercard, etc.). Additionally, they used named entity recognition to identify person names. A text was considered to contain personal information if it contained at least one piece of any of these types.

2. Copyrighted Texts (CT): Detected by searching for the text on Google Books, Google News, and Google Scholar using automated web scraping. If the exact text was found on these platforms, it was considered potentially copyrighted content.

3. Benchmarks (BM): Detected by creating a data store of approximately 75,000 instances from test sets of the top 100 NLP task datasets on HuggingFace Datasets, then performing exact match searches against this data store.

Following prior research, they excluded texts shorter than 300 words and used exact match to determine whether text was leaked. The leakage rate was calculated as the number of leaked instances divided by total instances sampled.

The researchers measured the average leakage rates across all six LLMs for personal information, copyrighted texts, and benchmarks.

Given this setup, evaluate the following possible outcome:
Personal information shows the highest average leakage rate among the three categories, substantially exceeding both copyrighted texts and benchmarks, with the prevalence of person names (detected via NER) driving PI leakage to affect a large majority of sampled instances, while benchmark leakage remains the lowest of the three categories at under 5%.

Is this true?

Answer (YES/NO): NO